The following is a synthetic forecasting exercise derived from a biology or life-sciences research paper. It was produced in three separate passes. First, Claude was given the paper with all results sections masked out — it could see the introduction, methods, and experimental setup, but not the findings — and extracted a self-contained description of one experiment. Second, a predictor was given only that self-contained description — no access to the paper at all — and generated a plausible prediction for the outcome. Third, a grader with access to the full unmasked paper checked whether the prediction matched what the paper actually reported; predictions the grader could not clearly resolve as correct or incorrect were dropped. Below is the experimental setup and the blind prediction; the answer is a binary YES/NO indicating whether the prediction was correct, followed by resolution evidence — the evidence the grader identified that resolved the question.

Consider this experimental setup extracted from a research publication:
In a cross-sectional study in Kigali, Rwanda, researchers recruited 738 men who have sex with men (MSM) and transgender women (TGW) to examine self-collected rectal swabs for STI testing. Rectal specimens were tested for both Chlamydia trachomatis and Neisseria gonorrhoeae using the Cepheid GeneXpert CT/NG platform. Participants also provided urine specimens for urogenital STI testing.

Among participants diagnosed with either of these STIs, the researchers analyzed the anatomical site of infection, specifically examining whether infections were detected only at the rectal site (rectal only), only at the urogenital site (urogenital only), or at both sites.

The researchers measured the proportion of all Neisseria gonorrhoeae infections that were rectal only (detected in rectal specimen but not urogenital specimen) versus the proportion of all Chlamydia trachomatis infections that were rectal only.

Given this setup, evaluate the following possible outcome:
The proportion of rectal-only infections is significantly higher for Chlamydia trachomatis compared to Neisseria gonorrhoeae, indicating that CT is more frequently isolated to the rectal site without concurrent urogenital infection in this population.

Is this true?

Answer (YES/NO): NO